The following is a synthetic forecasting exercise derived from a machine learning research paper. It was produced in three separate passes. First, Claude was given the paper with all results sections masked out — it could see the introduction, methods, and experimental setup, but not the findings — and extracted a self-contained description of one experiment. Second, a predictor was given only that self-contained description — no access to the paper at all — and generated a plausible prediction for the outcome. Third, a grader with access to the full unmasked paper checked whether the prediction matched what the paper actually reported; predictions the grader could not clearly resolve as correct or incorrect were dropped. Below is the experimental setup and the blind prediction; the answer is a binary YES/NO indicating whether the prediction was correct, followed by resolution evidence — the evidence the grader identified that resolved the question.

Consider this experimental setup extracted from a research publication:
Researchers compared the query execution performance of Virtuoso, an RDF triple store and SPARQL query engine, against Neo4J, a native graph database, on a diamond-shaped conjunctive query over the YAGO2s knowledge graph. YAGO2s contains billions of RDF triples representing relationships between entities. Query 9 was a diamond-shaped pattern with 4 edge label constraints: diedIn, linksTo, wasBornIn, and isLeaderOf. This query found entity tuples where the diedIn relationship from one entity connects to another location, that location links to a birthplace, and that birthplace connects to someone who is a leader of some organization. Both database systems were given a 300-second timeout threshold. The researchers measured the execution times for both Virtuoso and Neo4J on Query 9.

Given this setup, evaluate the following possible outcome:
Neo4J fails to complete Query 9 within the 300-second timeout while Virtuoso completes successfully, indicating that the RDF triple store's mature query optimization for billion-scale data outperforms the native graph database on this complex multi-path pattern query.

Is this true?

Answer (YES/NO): NO